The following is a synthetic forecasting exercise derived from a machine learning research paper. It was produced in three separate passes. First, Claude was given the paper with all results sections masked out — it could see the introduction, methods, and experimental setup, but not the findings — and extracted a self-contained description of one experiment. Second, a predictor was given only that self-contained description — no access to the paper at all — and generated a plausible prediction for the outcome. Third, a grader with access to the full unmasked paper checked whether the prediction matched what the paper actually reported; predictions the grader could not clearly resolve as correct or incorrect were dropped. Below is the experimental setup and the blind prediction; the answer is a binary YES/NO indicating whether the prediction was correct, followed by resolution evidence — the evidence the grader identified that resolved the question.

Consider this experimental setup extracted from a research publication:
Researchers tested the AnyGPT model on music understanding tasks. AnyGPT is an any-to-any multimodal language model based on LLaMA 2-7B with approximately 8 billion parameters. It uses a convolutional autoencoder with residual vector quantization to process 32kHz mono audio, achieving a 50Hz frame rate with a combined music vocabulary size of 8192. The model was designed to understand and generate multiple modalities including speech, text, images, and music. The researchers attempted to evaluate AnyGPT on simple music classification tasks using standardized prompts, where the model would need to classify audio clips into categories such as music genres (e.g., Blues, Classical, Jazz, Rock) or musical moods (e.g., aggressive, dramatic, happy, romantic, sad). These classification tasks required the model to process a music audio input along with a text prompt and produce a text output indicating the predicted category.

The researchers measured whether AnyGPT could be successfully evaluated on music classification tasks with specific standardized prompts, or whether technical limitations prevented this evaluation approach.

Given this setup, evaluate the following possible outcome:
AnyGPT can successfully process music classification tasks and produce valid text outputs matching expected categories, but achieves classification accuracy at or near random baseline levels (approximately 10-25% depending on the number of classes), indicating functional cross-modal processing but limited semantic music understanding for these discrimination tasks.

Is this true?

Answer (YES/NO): NO